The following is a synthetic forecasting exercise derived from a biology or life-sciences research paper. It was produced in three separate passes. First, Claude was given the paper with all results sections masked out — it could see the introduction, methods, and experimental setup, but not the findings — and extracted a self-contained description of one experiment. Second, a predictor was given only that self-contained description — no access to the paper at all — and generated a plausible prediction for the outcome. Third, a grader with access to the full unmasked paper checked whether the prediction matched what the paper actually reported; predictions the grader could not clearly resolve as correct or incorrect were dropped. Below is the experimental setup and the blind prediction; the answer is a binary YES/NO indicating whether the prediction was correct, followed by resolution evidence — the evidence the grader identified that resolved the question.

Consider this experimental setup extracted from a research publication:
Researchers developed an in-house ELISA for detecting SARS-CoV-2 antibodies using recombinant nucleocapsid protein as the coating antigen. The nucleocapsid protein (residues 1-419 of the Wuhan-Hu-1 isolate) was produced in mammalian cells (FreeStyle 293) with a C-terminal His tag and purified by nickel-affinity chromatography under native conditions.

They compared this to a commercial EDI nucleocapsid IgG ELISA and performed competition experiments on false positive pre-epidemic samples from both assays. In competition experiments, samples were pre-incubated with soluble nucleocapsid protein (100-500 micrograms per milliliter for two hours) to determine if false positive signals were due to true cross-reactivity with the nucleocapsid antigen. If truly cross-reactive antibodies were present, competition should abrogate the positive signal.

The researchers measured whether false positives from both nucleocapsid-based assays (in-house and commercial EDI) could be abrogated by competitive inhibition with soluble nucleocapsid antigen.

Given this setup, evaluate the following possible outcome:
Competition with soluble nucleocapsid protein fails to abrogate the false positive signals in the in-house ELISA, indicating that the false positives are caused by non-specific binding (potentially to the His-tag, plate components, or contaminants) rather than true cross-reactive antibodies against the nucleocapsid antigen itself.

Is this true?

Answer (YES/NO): NO